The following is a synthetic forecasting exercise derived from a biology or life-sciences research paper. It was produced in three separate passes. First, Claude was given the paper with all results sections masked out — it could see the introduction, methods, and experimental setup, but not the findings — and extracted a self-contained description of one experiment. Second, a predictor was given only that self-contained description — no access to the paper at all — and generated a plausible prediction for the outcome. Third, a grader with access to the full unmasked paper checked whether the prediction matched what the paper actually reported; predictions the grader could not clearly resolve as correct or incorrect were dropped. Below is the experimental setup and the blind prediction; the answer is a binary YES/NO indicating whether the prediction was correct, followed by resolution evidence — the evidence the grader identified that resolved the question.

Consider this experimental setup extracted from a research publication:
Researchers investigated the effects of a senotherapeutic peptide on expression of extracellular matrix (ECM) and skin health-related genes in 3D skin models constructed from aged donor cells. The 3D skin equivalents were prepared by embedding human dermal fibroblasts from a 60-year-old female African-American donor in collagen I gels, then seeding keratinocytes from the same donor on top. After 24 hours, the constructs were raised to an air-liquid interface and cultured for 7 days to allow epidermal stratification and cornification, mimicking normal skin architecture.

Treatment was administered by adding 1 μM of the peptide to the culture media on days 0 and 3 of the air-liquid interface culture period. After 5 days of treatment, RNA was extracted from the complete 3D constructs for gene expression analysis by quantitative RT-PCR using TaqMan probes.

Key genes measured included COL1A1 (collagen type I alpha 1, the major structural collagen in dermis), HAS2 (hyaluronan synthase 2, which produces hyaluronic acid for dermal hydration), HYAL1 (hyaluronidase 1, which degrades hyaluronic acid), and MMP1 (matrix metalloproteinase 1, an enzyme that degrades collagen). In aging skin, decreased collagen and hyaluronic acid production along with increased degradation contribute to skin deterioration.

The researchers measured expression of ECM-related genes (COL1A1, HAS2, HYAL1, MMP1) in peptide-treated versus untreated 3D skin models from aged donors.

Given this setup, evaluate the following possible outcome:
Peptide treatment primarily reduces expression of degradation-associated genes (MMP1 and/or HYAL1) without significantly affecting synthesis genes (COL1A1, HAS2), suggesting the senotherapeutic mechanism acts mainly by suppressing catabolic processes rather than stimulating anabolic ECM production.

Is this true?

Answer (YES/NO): NO